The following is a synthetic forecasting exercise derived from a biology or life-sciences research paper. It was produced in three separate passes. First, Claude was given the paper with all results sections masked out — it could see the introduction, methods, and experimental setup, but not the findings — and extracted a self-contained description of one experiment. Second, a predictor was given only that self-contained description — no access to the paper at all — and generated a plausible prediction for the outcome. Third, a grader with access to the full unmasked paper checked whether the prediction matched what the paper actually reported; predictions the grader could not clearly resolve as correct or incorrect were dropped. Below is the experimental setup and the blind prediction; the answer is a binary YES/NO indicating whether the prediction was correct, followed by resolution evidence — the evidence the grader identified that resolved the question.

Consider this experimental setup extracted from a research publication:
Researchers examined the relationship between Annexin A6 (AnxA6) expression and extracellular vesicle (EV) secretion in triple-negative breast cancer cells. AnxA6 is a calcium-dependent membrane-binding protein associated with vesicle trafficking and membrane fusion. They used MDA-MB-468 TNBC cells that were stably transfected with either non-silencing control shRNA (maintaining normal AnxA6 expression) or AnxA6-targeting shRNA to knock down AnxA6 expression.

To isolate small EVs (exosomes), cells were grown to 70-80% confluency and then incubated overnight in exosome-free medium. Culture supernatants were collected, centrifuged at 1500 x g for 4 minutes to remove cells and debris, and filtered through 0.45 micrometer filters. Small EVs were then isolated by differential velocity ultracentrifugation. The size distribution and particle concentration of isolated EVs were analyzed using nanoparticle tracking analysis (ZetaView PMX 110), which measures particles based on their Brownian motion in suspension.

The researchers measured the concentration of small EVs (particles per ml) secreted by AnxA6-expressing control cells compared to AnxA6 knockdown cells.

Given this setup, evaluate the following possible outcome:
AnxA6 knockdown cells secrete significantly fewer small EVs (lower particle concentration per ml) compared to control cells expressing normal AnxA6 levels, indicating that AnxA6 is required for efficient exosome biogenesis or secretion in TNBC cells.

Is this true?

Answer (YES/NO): YES